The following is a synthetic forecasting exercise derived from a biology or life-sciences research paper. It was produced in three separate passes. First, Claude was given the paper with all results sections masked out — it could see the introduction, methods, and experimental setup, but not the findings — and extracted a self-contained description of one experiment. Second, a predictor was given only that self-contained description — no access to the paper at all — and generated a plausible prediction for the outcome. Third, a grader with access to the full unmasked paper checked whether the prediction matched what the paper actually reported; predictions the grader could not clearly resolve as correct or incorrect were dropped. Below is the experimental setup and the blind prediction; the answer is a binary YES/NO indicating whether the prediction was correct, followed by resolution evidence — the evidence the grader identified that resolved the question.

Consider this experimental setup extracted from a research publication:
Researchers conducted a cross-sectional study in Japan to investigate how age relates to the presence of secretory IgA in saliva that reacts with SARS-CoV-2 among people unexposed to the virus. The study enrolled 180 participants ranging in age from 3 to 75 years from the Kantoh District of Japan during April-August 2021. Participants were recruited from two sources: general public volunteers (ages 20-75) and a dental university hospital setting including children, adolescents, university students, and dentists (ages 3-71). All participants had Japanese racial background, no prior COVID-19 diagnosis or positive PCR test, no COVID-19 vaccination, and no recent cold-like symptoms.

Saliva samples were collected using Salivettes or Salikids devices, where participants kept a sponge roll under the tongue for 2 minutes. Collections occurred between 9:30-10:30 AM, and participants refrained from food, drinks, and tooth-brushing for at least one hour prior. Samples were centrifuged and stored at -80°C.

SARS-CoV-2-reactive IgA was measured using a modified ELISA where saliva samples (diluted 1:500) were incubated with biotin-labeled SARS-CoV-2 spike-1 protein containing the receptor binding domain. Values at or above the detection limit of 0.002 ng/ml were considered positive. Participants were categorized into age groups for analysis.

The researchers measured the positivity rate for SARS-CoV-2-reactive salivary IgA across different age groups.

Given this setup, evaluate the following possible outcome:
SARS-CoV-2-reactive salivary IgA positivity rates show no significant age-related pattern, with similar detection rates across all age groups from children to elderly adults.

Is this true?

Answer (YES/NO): NO